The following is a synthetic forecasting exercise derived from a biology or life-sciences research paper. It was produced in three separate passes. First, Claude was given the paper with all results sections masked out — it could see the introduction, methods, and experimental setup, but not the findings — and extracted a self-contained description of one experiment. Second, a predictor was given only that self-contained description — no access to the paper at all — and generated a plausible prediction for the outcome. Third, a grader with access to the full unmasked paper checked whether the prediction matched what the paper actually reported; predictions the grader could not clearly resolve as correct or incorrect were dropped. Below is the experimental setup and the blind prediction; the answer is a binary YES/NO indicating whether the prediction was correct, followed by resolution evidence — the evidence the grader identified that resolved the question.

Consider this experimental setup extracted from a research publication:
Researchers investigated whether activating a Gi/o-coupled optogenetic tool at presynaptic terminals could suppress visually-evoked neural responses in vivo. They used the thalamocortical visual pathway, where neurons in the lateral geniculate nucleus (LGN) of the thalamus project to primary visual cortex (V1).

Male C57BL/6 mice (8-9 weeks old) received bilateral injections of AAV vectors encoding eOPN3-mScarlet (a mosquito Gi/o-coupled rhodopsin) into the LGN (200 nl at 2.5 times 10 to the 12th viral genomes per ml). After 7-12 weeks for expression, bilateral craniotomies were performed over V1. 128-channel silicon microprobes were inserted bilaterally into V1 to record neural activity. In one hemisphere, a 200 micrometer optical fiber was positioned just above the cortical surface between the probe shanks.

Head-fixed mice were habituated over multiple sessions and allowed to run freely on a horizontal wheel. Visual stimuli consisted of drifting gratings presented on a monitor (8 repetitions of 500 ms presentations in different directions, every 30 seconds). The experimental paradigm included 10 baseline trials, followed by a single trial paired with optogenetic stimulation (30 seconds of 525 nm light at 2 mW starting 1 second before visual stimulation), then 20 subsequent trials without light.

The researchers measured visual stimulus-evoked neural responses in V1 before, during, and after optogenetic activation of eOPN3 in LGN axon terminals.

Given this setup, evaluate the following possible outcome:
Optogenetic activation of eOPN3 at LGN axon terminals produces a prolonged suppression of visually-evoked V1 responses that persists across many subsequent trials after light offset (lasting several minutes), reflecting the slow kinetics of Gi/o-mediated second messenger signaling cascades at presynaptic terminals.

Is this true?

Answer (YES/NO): YES